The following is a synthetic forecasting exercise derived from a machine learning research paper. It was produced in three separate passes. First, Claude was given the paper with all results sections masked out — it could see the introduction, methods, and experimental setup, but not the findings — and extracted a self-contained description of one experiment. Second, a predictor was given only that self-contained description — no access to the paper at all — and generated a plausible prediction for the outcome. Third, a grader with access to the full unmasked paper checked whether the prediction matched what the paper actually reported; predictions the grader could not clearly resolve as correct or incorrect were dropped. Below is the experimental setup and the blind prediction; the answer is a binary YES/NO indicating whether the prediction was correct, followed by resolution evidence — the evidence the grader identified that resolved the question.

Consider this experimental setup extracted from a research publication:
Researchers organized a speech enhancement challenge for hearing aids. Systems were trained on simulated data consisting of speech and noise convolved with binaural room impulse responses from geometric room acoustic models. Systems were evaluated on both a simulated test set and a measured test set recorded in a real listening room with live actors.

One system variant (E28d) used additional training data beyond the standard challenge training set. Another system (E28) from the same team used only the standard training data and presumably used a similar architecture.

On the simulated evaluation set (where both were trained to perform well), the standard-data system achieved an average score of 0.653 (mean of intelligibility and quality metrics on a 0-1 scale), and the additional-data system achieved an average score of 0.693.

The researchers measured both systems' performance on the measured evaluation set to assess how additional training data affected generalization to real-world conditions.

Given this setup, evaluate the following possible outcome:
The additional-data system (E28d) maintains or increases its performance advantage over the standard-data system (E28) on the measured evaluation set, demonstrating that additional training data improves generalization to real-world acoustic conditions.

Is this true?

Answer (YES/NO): YES